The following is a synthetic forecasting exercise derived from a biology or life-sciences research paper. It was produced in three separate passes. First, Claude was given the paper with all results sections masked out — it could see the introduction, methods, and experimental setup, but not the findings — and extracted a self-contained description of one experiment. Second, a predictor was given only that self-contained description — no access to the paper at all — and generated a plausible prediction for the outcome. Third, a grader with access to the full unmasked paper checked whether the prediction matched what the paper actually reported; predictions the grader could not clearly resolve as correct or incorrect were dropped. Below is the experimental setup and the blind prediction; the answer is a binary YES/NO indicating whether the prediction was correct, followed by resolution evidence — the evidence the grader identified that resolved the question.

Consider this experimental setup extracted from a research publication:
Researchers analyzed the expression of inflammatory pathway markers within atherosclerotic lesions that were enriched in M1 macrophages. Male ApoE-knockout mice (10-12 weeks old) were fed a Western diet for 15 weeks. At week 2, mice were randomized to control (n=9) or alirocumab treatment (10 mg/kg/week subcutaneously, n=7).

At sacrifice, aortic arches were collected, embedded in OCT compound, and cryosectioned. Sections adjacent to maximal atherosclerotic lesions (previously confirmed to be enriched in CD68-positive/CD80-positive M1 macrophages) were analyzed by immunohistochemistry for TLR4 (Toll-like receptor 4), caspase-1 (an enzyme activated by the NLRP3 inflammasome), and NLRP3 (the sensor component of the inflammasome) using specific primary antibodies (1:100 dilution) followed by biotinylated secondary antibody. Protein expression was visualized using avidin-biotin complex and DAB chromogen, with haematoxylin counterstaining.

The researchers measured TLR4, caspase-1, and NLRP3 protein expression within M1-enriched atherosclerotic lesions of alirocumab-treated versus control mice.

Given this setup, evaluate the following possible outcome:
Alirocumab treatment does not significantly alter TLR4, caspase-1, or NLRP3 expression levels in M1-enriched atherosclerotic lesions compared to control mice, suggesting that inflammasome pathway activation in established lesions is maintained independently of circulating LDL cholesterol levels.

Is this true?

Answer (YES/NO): NO